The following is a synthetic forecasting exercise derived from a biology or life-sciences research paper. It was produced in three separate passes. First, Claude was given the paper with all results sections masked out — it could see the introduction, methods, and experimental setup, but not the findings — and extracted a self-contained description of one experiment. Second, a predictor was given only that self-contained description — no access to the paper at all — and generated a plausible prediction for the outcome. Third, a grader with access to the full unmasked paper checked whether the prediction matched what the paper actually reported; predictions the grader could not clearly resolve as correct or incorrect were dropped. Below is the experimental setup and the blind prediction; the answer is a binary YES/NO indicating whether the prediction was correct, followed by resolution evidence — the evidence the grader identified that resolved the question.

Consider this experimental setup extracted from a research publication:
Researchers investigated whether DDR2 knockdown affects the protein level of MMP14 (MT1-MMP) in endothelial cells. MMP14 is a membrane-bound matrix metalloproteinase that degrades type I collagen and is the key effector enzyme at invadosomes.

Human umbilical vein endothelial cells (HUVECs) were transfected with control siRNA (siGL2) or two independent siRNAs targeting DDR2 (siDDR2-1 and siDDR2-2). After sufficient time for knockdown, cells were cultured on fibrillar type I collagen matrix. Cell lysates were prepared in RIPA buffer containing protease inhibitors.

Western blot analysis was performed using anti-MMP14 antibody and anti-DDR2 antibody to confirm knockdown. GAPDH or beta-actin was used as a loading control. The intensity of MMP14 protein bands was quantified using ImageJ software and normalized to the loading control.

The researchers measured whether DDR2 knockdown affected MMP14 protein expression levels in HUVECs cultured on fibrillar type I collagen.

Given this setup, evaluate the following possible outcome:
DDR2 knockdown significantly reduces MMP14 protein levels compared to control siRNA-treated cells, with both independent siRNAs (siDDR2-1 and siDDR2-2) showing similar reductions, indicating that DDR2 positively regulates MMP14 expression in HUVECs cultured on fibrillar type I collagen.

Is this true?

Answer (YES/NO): NO